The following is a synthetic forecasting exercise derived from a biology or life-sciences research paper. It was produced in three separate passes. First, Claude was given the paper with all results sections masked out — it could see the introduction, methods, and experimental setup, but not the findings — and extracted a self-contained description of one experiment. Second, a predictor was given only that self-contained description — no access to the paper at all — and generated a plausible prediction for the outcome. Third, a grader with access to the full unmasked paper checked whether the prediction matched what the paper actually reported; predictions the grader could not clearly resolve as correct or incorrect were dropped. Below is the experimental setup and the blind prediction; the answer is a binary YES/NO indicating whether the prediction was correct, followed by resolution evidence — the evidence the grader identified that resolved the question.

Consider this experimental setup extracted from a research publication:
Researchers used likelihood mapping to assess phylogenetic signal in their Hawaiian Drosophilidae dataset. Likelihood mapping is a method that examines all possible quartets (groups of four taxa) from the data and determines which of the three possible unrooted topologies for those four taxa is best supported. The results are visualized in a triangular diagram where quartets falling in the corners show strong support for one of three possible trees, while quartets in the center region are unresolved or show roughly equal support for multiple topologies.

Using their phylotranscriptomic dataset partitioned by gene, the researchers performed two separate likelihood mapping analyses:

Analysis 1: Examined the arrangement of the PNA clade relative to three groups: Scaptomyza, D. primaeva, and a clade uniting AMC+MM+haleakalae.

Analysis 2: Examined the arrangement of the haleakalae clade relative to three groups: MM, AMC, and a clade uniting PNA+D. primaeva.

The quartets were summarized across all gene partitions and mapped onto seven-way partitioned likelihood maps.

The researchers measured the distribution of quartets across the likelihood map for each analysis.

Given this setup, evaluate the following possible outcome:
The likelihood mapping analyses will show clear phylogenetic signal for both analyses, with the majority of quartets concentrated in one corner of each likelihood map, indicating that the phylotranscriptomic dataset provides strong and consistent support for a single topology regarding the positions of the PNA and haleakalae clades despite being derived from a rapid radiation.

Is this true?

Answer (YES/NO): NO